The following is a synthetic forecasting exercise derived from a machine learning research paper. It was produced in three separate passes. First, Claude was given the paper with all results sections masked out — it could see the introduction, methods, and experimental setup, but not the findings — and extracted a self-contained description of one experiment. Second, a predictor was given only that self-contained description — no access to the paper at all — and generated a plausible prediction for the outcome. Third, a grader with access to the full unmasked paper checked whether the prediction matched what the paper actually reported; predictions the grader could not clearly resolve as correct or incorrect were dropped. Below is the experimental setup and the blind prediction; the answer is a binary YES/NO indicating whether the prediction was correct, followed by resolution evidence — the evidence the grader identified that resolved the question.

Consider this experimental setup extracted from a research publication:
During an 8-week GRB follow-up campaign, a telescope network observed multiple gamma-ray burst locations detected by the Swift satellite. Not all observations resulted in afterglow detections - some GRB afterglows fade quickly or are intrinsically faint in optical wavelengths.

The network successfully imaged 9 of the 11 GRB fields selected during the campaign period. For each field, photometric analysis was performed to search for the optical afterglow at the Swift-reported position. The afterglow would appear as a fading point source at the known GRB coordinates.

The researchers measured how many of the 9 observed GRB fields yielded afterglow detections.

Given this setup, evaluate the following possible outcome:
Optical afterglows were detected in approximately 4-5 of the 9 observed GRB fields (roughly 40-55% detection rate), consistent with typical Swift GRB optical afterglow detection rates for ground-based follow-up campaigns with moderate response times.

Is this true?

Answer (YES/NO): NO